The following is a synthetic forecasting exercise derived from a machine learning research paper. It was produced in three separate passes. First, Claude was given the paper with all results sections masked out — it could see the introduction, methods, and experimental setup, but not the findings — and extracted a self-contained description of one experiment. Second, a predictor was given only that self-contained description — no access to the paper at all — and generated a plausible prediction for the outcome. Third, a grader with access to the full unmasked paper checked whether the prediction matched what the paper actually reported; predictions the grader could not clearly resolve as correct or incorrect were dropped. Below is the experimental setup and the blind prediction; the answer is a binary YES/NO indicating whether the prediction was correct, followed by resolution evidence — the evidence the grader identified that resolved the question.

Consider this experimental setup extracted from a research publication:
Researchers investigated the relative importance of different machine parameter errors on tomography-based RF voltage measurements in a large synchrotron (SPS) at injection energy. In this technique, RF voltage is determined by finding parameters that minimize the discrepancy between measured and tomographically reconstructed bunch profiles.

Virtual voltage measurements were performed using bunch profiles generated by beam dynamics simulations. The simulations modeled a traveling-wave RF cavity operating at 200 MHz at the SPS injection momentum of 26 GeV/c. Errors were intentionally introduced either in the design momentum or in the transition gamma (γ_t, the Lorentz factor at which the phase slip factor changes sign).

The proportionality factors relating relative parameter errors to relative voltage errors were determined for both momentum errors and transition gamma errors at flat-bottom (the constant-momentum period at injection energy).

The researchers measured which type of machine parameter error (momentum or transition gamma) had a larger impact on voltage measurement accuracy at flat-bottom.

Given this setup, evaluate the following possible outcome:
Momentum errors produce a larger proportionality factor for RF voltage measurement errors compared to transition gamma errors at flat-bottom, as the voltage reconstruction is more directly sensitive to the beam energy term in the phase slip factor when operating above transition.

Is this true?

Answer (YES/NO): NO